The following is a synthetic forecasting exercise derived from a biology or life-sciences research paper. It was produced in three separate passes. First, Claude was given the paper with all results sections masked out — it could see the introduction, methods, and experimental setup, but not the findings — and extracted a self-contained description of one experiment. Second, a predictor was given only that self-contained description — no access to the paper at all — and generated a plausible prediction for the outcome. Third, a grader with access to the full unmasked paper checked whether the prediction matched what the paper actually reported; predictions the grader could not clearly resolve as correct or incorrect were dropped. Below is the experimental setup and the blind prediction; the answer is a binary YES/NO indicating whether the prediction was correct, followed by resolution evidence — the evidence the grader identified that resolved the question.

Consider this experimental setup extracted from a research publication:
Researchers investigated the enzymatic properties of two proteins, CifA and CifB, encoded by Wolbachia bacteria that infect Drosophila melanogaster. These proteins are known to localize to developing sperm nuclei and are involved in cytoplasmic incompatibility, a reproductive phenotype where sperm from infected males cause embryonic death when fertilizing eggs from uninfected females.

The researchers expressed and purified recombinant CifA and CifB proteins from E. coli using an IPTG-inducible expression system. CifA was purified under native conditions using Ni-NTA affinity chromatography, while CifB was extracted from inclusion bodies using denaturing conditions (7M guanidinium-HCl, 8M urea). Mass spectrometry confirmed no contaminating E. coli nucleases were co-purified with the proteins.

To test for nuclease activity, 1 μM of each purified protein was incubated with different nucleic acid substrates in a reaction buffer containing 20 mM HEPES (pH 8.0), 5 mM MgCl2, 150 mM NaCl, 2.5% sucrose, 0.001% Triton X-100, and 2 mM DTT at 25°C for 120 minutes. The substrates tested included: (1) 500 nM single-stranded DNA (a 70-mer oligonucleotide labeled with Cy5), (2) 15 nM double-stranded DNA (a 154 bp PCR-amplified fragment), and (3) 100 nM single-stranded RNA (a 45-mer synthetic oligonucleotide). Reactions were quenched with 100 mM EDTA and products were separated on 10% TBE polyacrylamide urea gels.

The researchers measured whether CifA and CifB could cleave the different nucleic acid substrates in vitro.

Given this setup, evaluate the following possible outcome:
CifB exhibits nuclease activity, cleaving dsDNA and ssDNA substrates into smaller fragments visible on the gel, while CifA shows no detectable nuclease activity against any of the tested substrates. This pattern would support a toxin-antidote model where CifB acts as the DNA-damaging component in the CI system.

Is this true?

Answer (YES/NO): NO